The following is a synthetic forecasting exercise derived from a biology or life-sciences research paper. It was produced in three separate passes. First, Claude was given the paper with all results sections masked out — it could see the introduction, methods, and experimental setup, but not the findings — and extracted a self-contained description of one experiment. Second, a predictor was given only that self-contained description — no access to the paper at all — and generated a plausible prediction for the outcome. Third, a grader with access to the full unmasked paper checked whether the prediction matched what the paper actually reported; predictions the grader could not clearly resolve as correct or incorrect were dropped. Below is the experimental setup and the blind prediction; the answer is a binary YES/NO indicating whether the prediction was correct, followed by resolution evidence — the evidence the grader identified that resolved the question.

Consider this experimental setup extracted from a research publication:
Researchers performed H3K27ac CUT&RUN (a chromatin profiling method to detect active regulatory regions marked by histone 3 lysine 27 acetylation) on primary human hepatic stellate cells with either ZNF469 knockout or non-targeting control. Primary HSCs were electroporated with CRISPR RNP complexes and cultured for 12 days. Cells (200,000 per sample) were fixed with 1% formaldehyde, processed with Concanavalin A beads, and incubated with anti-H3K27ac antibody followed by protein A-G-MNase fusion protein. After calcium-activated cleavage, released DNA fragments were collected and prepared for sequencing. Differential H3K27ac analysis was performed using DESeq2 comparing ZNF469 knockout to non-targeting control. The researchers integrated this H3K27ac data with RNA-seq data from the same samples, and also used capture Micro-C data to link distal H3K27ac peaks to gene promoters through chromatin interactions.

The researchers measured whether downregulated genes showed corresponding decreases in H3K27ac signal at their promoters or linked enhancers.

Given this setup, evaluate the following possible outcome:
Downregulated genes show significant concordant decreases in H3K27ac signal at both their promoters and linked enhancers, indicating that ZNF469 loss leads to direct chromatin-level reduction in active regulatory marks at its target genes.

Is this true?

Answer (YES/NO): YES